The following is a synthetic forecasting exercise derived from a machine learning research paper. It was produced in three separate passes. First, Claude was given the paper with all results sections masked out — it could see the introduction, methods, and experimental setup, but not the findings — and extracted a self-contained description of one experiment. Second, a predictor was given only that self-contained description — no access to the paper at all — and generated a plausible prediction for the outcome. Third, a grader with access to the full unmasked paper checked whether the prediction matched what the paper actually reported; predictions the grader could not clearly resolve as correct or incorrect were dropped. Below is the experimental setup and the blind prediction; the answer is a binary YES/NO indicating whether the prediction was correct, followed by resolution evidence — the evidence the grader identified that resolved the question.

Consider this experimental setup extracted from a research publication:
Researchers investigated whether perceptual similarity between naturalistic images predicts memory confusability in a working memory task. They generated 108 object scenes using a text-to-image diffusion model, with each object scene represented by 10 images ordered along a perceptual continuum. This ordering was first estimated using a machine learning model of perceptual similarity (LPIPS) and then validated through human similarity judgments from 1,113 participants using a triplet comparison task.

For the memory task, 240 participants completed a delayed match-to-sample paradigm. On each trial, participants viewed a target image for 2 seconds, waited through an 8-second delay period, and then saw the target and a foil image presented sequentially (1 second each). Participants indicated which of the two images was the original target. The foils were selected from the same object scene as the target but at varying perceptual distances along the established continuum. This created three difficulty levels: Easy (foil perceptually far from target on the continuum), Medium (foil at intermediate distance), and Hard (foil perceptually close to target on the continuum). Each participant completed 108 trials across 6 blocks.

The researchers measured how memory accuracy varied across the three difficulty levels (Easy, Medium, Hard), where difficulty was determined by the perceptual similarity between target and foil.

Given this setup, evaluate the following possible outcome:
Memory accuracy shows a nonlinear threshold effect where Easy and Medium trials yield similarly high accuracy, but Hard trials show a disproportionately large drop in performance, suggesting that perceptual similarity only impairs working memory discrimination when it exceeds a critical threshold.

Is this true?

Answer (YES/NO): NO